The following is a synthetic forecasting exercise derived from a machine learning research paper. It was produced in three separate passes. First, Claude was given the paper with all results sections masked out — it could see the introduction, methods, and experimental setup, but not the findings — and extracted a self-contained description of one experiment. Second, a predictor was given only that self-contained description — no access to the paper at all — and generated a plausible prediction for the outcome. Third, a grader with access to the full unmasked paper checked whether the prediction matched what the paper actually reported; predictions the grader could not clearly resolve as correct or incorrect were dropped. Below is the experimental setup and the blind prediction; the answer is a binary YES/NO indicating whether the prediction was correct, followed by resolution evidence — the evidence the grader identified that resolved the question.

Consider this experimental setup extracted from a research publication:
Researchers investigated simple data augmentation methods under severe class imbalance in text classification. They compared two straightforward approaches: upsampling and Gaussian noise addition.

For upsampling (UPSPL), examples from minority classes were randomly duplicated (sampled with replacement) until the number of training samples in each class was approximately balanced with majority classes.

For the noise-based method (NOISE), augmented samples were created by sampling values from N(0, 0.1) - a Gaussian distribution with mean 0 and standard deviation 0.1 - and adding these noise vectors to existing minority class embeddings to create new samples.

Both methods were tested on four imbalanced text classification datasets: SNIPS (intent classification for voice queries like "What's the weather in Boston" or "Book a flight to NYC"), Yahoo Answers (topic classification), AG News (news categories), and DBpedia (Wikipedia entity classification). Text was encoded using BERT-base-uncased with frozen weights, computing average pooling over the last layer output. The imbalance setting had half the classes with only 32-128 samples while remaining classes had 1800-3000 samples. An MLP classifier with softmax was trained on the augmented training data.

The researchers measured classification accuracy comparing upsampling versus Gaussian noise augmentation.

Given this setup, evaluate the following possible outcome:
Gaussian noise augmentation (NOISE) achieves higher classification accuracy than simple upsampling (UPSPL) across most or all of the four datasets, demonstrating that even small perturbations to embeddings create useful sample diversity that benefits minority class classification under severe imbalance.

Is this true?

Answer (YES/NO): YES